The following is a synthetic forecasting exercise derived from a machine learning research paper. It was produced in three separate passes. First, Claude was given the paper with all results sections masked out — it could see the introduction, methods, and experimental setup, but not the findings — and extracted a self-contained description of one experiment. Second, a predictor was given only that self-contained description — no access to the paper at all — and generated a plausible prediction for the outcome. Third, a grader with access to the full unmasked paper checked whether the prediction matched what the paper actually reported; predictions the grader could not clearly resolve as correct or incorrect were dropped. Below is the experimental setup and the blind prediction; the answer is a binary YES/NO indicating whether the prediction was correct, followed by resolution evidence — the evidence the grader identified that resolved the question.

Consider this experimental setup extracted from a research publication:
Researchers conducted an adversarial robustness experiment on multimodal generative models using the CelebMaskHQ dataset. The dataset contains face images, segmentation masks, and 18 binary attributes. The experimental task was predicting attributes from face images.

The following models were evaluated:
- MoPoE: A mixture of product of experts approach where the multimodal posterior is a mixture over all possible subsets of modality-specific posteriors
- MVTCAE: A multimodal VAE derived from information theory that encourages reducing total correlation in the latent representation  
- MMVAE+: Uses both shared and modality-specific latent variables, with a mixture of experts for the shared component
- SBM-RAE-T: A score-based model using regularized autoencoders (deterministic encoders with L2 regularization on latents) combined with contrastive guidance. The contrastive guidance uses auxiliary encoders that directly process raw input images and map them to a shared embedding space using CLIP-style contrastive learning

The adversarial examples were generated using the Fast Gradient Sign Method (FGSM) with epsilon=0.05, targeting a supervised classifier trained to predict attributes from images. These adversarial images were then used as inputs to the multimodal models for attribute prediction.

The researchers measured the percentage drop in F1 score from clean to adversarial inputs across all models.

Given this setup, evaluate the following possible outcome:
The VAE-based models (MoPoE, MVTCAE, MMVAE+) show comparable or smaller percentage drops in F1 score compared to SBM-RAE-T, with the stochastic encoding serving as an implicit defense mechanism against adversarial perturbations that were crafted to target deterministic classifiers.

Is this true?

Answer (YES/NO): YES